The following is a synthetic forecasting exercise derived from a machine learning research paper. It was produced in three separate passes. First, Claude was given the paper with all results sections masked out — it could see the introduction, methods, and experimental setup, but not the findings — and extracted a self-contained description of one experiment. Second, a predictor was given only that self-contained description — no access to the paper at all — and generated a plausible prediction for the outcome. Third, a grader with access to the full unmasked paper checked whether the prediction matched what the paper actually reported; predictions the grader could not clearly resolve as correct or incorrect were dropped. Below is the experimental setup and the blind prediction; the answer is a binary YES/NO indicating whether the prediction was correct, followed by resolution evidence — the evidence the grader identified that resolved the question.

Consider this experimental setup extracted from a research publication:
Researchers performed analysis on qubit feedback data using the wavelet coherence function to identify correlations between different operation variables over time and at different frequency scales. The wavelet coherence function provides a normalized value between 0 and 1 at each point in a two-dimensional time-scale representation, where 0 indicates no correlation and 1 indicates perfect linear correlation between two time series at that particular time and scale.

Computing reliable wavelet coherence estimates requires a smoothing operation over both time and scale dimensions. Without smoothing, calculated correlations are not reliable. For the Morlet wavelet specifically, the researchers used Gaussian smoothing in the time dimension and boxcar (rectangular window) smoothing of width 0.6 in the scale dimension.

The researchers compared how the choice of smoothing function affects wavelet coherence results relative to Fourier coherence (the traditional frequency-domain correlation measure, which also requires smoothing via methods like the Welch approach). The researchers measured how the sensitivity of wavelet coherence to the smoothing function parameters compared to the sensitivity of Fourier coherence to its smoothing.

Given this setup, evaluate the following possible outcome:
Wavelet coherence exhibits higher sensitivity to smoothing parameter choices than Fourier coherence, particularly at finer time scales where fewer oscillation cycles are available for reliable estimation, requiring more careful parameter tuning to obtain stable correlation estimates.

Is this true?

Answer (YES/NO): NO